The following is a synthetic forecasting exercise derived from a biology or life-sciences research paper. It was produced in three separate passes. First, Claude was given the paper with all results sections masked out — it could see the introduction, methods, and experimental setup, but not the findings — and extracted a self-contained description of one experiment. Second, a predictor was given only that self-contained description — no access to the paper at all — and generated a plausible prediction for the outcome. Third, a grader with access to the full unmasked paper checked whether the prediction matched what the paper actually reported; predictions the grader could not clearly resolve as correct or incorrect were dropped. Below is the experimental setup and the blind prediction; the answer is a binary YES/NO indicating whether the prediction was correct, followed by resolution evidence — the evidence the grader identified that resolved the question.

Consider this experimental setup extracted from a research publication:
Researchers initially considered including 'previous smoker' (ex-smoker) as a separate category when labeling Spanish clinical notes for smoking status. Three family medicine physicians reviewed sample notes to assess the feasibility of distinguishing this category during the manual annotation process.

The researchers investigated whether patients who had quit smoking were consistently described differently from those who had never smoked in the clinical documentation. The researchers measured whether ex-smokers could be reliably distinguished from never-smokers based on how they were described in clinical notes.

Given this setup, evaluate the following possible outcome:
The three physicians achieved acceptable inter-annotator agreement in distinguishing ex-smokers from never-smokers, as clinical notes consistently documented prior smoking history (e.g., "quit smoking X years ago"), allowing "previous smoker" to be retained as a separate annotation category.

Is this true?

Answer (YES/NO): NO